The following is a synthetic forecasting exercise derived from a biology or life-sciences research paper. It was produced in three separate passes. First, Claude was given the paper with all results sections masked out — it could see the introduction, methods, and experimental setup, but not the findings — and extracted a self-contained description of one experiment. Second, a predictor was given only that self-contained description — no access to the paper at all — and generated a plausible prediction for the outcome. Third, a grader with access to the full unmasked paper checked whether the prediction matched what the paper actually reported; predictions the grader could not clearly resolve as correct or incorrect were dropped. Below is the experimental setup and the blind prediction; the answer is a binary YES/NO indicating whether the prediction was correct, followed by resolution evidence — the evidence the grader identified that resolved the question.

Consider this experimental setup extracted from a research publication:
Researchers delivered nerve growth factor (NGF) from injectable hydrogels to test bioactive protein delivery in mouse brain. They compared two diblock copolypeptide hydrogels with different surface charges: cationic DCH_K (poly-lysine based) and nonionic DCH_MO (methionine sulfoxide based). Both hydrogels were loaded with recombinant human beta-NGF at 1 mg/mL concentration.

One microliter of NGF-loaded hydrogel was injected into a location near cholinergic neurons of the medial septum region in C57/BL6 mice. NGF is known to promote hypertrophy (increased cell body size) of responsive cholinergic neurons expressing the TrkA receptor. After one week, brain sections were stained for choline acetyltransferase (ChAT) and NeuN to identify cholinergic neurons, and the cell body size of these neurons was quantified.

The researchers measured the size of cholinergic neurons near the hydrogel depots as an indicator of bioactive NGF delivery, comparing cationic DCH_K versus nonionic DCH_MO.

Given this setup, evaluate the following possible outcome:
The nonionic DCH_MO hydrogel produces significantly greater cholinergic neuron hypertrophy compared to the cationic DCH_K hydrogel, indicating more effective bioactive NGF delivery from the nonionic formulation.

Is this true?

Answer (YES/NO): NO